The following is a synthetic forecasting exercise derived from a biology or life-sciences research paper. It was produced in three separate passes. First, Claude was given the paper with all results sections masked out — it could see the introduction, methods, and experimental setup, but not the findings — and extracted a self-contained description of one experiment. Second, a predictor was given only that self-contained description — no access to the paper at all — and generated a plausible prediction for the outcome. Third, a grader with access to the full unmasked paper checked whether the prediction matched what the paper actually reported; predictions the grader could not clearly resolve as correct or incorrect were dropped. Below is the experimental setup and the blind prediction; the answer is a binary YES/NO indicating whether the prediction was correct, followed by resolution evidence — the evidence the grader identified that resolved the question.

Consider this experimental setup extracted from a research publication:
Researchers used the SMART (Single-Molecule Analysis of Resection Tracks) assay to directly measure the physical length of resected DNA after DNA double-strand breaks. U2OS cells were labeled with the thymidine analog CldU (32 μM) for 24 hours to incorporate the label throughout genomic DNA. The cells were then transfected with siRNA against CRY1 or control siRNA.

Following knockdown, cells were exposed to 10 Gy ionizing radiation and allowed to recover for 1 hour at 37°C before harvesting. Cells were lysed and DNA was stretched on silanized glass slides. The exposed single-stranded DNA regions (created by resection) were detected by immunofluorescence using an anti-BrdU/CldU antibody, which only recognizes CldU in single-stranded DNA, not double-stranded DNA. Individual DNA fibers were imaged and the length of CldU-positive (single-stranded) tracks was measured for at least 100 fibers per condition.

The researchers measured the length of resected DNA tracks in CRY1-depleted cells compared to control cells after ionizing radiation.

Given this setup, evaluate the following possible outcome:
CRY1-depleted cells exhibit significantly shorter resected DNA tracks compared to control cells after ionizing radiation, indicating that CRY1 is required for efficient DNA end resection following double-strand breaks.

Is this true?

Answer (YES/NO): NO